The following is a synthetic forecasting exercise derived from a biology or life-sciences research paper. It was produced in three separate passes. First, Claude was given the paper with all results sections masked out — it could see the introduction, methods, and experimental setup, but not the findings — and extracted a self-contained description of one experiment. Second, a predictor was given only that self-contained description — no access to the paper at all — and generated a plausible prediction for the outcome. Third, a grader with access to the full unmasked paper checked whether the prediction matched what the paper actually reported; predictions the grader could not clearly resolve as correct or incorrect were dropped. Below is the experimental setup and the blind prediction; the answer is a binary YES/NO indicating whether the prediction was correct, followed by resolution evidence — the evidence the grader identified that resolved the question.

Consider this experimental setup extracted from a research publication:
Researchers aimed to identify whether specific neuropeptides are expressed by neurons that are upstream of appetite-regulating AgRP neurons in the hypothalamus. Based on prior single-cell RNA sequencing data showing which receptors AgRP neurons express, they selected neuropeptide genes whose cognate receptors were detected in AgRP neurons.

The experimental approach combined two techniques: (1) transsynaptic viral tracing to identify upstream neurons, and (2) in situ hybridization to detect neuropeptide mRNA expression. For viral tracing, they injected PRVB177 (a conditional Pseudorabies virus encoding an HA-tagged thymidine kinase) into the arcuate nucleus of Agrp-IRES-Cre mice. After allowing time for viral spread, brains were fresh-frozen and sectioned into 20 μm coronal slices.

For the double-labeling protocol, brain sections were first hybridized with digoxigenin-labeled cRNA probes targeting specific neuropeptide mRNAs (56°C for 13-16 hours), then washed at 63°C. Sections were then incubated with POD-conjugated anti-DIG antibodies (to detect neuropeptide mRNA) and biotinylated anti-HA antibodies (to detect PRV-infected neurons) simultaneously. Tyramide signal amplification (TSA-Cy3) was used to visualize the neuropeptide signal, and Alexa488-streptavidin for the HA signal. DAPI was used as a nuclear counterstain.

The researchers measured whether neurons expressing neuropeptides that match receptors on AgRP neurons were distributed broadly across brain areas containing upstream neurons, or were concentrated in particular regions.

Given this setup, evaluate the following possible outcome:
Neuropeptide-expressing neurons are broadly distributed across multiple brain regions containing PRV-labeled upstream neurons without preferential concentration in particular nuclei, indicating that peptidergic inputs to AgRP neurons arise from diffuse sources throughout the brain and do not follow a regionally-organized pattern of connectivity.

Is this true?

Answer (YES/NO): NO